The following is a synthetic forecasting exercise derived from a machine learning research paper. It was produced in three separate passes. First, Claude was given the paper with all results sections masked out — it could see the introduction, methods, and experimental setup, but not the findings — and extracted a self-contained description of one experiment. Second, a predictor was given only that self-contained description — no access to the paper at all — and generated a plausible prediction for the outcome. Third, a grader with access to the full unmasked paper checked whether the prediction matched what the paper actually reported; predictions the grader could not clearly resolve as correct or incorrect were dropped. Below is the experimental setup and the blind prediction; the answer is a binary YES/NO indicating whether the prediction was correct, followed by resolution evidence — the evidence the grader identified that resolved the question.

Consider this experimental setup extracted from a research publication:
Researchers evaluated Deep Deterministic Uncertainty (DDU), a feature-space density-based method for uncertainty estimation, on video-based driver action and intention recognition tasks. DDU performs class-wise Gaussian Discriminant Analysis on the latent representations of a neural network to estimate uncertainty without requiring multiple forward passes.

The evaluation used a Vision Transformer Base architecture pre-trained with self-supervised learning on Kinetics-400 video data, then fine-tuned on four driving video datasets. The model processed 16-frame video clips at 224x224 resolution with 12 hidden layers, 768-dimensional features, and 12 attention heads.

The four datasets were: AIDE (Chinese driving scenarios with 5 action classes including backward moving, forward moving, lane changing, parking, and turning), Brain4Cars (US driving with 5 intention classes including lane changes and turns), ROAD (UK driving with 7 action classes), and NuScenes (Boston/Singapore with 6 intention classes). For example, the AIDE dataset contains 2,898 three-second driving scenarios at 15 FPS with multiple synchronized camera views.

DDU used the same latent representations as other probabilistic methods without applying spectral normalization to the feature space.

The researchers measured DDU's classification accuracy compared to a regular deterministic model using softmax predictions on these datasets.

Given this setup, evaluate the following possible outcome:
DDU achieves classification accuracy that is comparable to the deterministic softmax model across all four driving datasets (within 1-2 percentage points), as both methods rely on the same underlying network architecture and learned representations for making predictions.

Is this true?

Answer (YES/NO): NO